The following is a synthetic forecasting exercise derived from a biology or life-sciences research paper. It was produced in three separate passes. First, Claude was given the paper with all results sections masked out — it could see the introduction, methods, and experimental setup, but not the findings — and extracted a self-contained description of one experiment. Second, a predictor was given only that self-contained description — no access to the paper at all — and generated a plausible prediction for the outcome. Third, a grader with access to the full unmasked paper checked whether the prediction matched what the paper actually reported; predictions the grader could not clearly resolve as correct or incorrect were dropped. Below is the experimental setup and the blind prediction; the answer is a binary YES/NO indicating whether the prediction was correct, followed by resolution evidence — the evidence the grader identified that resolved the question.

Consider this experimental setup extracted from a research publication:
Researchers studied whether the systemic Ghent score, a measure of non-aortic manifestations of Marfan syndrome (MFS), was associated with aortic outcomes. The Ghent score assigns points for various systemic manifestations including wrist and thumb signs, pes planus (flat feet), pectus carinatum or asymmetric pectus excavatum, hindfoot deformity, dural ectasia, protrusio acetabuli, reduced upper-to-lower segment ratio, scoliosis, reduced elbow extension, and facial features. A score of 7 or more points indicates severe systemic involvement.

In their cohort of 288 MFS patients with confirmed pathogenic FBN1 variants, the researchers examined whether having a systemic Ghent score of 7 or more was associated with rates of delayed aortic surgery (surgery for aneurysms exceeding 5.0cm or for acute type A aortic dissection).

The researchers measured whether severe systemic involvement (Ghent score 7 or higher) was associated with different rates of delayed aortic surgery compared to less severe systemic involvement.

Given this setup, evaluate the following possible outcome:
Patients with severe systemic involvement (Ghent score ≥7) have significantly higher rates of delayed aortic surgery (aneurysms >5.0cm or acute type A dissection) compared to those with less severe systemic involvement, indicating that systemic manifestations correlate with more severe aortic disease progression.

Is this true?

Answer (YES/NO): NO